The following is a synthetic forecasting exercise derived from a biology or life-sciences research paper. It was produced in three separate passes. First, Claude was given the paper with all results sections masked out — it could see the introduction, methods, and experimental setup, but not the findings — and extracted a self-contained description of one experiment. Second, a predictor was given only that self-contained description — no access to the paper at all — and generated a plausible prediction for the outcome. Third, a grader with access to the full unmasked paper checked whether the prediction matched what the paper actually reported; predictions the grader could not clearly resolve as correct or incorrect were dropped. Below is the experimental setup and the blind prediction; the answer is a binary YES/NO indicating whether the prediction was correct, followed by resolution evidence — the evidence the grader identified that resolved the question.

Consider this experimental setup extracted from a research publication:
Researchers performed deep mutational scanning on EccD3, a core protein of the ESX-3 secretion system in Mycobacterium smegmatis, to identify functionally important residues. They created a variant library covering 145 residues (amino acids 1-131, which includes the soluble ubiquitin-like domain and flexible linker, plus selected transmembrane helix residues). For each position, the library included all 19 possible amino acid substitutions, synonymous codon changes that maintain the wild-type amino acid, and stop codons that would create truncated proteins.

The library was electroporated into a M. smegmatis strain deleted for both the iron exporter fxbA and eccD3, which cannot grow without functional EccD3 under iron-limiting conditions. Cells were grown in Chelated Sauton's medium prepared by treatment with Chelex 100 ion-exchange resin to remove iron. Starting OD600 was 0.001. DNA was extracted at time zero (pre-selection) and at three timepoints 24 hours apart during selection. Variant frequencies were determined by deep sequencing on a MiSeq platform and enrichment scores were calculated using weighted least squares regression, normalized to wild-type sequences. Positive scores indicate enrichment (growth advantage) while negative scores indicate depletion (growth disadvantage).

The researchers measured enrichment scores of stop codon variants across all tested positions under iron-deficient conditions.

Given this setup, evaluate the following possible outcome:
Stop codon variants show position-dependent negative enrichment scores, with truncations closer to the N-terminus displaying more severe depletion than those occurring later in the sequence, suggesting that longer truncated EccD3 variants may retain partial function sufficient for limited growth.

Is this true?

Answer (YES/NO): NO